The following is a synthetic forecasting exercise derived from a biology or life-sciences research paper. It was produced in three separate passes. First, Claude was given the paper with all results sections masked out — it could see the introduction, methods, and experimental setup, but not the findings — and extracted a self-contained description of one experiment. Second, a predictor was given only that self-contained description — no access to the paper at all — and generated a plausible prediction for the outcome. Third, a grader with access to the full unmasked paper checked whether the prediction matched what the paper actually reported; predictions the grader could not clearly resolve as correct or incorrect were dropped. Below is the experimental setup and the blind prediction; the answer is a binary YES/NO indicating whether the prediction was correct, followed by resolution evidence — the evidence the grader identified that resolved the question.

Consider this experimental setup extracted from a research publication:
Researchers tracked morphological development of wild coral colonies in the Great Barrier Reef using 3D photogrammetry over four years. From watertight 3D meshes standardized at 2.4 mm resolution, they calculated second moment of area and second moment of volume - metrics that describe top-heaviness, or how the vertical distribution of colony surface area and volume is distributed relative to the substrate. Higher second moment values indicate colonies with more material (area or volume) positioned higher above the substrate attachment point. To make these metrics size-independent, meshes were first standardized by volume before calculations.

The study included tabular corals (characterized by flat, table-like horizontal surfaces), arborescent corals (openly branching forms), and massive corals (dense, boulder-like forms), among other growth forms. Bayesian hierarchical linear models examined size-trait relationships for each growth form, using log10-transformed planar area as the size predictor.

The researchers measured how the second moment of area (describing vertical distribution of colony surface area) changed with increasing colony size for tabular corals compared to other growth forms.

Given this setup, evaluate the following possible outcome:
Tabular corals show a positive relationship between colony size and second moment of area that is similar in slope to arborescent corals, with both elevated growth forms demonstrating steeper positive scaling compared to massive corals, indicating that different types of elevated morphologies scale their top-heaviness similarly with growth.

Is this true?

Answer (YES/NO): NO